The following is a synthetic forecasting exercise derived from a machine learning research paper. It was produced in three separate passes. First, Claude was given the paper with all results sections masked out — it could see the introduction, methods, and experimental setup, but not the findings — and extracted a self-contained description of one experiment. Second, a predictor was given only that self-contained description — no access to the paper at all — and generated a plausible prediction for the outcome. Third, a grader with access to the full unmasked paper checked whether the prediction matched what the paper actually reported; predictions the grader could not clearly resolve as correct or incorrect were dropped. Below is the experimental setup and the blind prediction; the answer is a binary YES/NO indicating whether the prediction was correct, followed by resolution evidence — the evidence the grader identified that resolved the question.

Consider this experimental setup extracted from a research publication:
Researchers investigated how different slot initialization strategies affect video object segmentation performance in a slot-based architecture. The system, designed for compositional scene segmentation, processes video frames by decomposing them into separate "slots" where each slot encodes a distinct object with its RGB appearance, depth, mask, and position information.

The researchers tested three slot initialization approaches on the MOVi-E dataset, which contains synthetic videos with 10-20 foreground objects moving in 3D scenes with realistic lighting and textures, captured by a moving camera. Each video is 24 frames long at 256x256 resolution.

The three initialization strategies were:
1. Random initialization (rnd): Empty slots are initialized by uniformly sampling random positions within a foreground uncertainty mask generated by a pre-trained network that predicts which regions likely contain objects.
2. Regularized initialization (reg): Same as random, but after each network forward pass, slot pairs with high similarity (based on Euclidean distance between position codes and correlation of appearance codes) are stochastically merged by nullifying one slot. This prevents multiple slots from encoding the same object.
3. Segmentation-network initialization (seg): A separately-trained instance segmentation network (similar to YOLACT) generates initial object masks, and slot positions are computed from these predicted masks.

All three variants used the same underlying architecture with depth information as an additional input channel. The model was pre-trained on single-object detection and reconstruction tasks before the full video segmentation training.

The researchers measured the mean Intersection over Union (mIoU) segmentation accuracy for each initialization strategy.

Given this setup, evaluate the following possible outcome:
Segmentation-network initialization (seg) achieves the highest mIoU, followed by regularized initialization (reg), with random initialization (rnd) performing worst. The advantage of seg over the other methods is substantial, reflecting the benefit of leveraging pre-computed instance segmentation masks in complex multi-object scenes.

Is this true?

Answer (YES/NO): YES